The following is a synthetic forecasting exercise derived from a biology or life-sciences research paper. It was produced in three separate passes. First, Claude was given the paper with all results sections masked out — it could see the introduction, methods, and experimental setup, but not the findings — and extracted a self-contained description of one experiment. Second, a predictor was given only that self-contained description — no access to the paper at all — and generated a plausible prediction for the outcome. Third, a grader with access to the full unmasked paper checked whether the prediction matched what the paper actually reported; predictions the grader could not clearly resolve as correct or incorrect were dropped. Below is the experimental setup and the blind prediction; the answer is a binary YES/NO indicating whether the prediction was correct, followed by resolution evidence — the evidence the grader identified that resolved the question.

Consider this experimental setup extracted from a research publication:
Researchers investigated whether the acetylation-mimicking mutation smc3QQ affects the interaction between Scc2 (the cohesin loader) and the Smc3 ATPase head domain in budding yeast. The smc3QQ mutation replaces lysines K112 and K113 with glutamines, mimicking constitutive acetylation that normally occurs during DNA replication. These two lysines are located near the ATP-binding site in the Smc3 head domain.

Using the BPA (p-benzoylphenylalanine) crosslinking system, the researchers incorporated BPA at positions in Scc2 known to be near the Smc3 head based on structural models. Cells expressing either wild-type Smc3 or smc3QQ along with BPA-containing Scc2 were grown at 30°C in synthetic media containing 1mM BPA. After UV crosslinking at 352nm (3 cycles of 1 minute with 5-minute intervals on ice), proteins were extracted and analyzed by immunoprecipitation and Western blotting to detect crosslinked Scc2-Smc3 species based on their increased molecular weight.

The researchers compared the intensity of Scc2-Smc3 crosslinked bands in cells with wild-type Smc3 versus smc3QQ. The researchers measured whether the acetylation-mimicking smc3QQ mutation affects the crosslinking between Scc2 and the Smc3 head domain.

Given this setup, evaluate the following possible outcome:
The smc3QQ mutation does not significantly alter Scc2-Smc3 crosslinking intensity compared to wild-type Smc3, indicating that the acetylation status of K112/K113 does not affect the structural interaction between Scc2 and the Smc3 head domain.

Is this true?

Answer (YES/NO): NO